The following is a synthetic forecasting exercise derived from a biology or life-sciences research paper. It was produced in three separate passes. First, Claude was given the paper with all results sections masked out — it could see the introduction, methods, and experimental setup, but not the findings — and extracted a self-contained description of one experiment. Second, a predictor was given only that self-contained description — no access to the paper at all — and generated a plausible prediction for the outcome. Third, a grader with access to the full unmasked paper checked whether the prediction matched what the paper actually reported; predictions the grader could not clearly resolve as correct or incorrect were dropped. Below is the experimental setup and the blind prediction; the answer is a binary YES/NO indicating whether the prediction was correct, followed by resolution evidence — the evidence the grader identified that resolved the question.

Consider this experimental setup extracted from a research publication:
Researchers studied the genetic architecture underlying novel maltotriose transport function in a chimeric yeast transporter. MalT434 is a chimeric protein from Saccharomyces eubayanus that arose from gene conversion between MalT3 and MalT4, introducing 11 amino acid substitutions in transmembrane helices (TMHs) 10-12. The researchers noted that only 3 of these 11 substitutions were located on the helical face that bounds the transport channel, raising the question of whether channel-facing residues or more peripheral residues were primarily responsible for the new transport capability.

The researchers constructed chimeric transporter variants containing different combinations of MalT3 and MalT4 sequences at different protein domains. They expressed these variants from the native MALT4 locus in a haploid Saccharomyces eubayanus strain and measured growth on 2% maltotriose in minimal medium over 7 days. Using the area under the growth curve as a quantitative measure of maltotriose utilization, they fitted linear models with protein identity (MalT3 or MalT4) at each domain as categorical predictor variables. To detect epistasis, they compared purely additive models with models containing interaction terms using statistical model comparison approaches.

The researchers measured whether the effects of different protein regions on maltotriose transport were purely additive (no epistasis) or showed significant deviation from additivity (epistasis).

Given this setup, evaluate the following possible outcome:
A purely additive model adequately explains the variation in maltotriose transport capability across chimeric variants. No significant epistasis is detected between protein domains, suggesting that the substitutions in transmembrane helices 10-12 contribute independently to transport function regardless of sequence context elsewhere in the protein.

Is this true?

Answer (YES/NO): NO